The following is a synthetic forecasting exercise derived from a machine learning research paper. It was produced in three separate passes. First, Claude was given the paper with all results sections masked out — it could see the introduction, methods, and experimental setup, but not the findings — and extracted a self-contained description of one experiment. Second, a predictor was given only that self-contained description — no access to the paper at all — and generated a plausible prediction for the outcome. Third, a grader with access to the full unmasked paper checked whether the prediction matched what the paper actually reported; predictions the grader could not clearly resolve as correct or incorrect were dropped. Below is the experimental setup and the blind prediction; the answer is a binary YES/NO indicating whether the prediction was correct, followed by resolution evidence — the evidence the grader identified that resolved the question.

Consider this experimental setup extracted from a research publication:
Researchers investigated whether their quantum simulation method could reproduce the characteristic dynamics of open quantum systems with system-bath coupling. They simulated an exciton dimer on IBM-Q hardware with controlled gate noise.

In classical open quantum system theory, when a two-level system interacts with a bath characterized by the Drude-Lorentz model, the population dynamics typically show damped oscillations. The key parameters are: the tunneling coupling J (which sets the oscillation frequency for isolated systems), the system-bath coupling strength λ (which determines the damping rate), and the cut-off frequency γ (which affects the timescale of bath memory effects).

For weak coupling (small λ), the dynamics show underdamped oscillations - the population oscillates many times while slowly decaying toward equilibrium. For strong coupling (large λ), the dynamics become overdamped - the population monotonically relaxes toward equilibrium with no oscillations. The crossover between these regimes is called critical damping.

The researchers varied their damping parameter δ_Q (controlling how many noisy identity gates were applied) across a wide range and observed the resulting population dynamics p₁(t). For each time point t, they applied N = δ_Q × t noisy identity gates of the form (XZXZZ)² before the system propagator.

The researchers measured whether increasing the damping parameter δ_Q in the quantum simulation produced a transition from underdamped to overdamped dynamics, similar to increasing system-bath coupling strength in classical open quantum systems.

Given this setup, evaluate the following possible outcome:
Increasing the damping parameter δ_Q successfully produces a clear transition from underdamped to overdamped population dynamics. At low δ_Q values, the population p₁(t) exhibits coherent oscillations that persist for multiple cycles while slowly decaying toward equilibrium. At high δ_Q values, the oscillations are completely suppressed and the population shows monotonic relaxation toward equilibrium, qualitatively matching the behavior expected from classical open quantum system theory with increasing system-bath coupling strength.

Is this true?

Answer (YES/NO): YES